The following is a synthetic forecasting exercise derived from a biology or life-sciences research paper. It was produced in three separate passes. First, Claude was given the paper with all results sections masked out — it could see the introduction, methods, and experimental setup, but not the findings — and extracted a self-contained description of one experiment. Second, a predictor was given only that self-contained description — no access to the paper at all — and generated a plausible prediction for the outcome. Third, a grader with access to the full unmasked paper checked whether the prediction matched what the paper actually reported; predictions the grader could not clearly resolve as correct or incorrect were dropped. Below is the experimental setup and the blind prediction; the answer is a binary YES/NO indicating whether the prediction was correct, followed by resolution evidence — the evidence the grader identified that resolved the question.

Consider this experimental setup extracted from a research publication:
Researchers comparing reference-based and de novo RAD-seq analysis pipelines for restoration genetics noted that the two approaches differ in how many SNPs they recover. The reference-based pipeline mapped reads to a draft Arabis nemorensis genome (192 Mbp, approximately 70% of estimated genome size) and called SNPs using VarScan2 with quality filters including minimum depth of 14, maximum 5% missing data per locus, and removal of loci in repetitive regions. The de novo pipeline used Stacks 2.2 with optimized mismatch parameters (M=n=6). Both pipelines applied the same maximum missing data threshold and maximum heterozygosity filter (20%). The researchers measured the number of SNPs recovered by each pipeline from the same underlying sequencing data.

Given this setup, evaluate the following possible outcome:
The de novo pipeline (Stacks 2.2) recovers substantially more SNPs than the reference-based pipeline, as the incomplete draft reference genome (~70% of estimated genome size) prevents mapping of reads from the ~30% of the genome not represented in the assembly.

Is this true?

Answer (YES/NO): NO